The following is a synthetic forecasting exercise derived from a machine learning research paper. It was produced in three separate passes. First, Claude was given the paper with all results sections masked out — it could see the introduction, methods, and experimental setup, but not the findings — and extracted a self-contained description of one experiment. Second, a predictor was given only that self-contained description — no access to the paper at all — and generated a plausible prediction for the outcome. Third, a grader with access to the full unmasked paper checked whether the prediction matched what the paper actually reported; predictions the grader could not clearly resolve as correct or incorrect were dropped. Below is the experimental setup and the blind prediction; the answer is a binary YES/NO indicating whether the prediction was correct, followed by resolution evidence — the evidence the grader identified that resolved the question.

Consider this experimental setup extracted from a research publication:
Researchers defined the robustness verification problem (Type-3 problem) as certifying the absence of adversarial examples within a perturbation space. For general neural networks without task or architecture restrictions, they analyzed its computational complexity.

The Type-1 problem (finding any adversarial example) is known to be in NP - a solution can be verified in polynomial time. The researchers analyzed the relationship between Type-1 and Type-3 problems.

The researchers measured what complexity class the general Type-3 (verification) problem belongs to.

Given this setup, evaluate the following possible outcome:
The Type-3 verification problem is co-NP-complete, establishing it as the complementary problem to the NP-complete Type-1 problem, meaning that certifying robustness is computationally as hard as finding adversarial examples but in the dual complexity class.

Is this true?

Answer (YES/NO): NO